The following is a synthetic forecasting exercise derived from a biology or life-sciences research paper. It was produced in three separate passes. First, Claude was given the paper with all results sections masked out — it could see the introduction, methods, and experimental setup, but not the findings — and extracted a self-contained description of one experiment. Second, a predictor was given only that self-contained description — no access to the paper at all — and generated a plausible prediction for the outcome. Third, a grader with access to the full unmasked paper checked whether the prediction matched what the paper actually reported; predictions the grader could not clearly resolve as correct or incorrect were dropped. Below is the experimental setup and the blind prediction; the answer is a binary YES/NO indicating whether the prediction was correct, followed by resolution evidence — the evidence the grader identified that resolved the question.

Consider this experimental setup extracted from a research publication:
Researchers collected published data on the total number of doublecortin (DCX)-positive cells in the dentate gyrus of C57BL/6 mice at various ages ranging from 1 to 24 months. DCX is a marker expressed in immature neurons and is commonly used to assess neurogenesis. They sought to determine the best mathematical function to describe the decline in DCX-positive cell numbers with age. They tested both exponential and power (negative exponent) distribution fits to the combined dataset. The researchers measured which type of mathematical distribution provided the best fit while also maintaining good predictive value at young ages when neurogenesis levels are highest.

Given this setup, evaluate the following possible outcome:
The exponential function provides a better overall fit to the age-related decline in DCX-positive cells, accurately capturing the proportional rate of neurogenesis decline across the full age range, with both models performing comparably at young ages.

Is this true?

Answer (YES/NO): NO